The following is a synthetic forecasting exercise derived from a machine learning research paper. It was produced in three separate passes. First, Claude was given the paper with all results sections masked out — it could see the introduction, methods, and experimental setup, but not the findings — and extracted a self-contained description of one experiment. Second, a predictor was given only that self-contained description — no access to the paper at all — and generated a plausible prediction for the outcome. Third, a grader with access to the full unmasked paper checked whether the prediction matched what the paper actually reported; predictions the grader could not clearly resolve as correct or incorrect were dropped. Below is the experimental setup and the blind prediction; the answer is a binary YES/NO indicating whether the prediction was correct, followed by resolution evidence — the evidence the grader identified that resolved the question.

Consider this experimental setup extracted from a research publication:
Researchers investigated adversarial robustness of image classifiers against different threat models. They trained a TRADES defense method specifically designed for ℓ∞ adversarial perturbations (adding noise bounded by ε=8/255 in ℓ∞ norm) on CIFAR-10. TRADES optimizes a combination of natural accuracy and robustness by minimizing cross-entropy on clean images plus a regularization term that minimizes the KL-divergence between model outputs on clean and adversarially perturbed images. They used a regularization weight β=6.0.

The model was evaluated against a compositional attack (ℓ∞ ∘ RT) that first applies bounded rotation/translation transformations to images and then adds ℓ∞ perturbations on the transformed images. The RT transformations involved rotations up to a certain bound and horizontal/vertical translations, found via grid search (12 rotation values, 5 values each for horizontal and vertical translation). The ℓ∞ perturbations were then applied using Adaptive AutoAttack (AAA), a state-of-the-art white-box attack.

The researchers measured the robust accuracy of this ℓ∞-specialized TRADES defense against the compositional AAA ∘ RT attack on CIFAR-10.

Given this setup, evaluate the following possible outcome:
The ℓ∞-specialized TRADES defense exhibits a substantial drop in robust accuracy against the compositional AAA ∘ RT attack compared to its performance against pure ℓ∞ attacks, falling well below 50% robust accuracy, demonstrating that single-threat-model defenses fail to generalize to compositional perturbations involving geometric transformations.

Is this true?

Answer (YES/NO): YES